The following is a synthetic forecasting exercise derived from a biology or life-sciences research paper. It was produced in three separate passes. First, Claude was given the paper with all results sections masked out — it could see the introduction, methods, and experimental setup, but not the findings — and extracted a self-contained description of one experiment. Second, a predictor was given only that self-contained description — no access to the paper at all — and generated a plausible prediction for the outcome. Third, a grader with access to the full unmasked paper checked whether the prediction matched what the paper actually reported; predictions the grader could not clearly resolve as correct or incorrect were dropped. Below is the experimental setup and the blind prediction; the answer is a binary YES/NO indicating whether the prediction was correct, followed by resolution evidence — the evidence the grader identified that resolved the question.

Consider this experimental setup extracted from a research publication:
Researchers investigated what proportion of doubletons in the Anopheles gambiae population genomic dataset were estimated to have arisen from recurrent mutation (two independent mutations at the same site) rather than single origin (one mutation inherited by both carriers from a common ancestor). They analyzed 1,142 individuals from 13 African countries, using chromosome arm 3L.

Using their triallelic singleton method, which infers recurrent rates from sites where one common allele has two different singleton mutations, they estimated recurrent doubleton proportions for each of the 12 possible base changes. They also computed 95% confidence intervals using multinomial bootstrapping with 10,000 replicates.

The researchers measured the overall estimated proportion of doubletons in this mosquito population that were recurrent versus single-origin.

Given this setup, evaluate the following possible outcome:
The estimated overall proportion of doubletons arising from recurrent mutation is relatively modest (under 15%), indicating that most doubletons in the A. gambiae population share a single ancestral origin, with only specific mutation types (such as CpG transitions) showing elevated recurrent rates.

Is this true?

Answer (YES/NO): NO